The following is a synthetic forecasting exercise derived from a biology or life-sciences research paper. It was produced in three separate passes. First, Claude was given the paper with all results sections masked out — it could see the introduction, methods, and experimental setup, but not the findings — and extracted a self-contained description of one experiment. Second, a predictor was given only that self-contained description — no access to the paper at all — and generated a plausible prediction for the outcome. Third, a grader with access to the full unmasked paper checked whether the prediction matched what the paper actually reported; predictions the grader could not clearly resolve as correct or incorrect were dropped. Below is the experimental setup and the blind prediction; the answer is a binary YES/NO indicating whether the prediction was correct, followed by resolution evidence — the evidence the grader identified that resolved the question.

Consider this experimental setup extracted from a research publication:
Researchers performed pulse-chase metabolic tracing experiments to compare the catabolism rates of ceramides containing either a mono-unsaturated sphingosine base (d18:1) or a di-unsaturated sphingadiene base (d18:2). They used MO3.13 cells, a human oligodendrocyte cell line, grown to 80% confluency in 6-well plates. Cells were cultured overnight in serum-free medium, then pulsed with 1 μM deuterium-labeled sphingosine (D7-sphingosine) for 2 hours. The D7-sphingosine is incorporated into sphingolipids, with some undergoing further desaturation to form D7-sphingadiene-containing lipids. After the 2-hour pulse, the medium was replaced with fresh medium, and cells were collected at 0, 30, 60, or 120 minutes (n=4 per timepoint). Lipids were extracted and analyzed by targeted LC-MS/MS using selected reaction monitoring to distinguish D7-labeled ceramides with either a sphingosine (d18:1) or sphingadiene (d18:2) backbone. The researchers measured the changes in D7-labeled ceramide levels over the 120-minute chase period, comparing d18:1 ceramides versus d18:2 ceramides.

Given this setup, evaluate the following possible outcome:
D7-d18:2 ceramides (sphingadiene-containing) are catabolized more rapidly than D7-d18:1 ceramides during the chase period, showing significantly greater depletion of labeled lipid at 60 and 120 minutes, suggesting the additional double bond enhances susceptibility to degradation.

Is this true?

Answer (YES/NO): NO